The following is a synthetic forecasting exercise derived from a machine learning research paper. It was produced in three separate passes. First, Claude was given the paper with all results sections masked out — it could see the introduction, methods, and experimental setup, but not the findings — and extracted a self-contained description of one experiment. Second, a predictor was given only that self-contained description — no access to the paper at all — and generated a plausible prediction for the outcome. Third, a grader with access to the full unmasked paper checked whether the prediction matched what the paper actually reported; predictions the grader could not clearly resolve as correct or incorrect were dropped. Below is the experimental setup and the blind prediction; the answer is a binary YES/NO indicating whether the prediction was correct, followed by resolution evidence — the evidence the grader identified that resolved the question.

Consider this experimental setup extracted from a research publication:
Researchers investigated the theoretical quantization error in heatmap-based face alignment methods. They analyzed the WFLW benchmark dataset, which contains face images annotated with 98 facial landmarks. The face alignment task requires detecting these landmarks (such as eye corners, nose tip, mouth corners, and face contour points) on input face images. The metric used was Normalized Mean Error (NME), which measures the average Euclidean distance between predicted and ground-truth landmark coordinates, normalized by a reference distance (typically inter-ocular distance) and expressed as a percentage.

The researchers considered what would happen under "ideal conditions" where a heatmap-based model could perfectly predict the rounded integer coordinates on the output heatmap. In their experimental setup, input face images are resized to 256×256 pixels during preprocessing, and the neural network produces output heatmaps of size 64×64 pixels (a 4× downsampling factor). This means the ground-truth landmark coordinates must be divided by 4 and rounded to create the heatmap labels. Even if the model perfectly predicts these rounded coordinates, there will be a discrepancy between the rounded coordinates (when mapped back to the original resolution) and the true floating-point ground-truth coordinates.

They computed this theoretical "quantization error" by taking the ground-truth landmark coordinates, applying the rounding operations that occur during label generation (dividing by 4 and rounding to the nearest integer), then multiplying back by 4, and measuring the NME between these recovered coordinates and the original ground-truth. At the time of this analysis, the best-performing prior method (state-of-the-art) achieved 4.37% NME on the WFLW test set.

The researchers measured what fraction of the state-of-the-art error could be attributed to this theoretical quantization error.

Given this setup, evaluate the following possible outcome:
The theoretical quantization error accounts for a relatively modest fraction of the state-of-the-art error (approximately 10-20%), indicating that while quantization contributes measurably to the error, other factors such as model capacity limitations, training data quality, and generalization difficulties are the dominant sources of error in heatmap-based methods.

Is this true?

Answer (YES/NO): NO